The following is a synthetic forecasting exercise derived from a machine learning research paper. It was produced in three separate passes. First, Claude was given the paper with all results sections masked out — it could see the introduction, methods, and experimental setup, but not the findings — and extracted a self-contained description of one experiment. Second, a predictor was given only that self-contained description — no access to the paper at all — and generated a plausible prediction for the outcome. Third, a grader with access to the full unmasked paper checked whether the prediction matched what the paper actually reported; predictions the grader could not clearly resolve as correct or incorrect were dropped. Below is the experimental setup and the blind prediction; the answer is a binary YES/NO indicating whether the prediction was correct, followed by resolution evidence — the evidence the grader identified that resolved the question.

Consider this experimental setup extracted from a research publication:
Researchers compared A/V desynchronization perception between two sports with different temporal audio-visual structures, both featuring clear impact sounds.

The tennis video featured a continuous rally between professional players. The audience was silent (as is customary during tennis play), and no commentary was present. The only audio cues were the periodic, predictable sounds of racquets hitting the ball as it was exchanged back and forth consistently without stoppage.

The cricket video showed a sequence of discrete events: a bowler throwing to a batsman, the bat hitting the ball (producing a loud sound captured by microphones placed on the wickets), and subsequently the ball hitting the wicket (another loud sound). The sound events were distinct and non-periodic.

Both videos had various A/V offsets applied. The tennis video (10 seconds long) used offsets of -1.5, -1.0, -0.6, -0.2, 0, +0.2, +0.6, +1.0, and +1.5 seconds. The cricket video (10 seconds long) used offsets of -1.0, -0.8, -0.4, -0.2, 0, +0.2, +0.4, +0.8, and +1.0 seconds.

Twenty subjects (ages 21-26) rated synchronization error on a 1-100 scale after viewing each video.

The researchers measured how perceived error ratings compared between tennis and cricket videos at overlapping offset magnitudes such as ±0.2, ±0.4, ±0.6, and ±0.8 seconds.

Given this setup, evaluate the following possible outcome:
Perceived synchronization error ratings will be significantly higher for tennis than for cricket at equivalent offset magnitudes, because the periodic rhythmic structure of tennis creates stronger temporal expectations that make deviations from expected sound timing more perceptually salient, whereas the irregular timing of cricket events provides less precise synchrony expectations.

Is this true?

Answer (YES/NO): NO